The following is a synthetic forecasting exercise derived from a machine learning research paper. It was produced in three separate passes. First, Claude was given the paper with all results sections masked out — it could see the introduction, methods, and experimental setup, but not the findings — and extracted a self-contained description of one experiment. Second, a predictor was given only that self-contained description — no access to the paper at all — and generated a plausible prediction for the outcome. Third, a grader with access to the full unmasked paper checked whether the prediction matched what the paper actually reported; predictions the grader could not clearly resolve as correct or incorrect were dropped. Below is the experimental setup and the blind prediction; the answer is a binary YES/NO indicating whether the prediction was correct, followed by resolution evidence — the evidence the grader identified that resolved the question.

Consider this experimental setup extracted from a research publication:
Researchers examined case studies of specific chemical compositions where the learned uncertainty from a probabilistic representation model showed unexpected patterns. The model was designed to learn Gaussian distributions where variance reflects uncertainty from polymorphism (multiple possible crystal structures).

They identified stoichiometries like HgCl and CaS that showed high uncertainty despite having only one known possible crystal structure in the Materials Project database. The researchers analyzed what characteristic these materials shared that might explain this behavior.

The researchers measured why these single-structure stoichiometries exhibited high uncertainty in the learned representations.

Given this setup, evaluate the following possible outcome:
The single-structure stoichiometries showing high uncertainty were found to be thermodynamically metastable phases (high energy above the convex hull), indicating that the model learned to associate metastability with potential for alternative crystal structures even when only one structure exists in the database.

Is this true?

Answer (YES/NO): NO